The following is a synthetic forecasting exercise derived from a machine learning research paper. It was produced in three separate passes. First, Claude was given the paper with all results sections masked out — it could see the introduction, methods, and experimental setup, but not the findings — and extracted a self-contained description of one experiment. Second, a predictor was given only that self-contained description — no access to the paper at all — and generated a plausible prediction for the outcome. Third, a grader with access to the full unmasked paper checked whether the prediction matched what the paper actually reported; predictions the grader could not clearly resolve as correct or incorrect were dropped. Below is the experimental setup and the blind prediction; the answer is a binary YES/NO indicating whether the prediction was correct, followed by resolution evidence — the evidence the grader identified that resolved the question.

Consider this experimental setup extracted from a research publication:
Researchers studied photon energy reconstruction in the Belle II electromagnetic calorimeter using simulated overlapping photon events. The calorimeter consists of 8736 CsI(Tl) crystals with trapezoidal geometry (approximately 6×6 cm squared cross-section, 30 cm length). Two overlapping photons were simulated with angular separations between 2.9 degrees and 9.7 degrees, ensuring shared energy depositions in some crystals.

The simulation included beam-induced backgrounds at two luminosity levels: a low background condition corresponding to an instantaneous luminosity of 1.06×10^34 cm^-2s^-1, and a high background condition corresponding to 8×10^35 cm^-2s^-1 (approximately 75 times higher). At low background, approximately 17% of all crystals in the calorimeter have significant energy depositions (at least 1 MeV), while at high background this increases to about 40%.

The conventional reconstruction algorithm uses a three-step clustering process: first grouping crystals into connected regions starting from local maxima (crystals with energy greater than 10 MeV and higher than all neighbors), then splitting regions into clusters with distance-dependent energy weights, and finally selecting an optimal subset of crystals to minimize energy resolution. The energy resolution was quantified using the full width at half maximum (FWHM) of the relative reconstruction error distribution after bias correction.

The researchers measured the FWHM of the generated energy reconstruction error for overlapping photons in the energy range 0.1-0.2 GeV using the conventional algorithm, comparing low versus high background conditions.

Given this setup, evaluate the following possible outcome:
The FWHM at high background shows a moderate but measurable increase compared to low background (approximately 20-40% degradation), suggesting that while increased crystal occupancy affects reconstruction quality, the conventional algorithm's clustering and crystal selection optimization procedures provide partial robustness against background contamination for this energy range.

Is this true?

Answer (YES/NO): NO